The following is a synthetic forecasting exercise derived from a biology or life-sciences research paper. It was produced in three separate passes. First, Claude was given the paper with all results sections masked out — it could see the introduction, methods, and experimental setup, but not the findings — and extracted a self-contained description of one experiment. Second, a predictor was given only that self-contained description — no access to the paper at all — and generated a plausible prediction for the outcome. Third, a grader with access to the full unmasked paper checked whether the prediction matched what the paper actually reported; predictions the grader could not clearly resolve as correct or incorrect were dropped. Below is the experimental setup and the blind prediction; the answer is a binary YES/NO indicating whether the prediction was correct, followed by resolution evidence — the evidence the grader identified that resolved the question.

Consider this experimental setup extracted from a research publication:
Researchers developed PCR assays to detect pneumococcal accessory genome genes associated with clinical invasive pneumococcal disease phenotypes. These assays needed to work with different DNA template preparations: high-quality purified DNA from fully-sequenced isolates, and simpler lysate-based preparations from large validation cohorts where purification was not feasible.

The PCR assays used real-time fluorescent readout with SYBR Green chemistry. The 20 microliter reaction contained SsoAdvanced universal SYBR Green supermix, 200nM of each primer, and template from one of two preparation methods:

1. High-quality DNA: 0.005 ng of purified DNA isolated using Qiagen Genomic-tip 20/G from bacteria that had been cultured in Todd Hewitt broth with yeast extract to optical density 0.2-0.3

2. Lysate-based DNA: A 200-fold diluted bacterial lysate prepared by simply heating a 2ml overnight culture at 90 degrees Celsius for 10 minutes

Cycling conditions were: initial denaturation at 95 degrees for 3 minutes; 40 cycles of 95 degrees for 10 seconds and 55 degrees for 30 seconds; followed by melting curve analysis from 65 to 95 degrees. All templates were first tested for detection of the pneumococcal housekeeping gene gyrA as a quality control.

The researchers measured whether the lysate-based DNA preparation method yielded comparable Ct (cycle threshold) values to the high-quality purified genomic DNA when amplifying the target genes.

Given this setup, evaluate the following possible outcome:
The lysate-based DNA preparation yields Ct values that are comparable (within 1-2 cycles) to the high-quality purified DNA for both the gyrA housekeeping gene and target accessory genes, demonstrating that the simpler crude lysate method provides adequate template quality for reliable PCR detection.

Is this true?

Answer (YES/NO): YES